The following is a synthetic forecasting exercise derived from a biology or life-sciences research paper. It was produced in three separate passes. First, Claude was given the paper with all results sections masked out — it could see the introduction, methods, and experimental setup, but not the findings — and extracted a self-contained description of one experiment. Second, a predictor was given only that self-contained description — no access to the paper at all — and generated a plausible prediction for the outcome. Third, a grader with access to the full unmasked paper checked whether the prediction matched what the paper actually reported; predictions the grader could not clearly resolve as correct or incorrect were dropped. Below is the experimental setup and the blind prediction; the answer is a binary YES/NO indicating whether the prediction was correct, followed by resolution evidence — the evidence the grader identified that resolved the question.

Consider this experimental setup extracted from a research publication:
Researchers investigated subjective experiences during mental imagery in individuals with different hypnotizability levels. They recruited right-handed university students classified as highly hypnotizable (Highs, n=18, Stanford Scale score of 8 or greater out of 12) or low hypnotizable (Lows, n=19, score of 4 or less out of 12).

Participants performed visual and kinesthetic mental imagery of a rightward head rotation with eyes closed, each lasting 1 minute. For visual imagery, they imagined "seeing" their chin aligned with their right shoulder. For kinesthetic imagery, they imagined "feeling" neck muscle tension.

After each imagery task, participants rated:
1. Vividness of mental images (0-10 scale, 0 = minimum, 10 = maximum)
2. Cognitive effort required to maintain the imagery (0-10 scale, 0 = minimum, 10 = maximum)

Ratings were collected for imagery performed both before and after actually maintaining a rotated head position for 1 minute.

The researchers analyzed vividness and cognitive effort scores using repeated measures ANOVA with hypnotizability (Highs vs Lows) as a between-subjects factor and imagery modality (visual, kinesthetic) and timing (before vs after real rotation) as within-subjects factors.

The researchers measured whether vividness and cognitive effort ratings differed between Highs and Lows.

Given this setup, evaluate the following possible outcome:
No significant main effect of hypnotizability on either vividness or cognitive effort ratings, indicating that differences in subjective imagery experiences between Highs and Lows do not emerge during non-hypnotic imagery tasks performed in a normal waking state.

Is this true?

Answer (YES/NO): NO